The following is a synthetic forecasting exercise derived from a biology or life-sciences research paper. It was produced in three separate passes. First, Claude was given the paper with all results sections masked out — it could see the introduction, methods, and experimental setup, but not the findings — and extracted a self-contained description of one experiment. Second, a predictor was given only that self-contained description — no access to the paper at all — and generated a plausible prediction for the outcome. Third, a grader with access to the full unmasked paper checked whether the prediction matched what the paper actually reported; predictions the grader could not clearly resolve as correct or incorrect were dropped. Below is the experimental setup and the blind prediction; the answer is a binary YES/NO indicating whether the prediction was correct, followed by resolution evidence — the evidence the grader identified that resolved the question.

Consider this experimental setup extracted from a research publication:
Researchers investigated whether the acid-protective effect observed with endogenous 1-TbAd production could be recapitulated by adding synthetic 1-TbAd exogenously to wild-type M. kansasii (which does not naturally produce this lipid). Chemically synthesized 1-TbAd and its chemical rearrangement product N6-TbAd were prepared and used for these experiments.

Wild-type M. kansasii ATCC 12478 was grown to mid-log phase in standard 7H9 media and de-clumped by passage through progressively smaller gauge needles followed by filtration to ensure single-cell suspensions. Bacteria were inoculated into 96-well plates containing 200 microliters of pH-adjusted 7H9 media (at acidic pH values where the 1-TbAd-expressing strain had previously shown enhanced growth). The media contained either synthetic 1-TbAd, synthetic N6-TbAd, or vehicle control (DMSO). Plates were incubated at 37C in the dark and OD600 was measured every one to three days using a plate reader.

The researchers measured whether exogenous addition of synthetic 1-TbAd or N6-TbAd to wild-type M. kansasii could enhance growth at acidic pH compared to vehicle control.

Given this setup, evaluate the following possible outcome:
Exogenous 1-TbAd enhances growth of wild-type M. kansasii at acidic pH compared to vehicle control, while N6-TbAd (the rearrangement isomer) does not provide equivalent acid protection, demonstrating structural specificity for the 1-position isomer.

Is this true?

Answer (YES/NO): NO